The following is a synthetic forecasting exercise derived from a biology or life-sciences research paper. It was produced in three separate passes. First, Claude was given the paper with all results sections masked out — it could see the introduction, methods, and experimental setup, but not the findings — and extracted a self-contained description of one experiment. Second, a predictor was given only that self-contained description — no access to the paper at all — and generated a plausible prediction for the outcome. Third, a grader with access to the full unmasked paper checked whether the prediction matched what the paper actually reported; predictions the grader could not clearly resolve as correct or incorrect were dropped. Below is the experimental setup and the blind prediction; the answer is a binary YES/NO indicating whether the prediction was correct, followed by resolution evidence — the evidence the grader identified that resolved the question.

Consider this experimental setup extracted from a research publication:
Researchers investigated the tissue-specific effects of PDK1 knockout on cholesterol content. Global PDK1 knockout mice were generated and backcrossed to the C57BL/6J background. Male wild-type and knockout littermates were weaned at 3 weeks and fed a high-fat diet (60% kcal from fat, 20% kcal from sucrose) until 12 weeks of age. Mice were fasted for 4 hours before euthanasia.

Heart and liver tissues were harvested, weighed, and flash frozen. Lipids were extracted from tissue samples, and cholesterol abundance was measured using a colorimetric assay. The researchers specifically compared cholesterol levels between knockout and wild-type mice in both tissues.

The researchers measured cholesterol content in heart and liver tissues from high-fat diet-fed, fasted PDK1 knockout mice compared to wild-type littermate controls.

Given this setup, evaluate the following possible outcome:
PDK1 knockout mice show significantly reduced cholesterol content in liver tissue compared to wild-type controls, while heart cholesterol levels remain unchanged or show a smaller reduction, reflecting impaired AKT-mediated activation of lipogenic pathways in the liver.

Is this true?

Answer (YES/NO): NO